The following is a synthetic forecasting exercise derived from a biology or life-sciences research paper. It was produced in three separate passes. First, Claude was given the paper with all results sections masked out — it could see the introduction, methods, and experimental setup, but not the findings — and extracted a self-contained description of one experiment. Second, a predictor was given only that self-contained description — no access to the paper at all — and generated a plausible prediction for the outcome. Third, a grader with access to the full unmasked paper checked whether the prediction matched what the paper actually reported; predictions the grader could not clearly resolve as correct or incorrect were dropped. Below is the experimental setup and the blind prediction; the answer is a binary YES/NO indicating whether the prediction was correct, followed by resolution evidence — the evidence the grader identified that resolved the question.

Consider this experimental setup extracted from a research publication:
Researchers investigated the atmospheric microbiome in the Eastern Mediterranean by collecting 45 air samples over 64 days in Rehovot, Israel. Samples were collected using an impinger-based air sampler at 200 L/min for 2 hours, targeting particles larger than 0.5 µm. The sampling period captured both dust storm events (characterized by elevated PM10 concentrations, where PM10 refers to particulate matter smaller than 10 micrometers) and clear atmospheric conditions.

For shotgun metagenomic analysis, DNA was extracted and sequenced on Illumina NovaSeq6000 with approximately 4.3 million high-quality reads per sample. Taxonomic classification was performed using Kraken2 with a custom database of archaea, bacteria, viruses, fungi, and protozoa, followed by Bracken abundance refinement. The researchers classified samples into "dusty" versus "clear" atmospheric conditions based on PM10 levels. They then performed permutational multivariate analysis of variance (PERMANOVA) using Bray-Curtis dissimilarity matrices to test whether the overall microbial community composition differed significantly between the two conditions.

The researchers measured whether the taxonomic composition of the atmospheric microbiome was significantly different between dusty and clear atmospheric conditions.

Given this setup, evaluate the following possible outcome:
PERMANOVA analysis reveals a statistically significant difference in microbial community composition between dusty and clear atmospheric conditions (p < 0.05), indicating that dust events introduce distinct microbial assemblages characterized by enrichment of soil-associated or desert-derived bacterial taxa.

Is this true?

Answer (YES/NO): YES